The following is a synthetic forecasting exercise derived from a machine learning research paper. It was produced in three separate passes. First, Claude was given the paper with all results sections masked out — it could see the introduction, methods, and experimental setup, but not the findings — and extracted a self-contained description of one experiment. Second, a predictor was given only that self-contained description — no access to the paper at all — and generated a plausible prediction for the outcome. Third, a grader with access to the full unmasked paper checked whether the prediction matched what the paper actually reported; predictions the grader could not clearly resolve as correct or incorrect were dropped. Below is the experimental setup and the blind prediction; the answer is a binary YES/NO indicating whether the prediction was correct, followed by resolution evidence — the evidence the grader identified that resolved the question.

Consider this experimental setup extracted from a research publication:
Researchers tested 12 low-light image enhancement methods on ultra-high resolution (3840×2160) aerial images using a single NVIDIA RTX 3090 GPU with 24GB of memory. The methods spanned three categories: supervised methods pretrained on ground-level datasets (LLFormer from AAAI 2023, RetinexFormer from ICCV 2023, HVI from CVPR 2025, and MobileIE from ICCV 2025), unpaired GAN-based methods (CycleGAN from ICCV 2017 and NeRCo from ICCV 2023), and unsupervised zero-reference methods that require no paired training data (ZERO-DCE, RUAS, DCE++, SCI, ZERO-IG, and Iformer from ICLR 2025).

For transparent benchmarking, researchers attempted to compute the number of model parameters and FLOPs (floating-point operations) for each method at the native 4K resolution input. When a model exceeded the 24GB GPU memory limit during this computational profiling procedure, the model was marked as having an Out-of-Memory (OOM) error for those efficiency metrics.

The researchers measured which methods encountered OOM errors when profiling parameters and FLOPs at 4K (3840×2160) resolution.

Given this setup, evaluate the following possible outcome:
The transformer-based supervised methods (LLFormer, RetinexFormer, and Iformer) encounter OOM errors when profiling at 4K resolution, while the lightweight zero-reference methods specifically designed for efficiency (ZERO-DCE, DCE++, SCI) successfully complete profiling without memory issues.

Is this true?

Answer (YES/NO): NO